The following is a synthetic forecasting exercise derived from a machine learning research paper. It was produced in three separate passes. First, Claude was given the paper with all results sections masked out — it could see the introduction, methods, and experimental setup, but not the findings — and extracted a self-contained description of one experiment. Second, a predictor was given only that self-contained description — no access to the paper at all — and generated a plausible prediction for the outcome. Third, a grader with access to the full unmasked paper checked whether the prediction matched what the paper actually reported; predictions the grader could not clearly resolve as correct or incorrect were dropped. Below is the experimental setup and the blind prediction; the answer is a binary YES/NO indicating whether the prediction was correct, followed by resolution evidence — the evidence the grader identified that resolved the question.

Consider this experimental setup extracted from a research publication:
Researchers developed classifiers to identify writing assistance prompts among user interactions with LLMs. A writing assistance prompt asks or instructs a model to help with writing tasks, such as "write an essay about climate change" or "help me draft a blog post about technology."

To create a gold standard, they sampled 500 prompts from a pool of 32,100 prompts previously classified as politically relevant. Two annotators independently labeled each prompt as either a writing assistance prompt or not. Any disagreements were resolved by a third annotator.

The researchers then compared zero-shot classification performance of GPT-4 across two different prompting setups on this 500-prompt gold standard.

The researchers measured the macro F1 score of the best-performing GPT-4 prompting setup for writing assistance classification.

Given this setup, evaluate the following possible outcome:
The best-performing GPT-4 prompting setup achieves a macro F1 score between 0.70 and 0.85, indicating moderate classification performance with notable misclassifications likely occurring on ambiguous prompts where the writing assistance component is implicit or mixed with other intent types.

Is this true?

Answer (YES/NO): NO